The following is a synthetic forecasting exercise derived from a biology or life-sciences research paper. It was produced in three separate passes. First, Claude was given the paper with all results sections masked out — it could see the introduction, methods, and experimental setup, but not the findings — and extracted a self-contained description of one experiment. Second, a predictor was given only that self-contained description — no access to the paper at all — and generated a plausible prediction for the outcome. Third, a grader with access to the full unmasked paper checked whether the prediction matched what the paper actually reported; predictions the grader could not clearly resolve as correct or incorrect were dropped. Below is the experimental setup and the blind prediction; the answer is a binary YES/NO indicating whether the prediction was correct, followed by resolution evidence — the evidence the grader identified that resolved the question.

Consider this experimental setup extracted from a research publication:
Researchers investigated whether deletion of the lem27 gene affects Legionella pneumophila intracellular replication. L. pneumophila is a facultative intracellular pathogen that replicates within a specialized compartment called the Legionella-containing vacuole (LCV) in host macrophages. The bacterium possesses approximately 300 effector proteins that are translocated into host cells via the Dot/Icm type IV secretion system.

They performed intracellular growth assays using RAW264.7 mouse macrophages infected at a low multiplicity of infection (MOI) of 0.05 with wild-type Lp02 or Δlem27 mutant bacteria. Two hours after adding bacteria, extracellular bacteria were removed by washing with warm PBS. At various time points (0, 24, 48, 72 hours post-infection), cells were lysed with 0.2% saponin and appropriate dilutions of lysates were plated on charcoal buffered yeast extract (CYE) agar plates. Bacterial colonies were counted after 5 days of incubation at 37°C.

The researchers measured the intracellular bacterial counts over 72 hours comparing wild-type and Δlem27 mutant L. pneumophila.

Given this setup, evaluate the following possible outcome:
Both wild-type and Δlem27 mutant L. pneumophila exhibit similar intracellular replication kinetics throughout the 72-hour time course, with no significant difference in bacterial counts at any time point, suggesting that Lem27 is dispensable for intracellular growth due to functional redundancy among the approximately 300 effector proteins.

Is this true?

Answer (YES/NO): YES